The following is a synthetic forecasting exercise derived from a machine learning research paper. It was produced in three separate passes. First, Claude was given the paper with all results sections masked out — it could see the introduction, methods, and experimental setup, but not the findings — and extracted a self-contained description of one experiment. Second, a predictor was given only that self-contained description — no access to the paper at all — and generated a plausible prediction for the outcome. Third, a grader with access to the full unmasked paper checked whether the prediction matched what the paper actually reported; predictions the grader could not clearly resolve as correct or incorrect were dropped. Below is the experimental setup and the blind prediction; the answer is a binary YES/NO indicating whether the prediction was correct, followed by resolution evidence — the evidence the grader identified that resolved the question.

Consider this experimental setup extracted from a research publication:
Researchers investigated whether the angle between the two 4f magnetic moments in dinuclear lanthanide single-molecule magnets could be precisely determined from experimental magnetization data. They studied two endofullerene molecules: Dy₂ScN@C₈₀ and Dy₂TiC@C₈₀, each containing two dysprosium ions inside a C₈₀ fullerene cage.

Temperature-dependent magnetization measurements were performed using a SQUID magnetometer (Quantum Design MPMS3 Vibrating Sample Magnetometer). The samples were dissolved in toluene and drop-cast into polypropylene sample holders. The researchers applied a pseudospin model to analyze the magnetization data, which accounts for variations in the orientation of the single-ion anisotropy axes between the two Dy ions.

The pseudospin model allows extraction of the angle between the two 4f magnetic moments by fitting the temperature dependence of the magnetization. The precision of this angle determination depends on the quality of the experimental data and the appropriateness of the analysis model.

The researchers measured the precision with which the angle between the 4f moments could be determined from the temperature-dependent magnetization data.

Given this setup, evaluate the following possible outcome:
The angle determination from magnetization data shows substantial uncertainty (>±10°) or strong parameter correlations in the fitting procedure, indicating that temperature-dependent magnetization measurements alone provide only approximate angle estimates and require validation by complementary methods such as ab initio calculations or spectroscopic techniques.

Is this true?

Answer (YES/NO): NO